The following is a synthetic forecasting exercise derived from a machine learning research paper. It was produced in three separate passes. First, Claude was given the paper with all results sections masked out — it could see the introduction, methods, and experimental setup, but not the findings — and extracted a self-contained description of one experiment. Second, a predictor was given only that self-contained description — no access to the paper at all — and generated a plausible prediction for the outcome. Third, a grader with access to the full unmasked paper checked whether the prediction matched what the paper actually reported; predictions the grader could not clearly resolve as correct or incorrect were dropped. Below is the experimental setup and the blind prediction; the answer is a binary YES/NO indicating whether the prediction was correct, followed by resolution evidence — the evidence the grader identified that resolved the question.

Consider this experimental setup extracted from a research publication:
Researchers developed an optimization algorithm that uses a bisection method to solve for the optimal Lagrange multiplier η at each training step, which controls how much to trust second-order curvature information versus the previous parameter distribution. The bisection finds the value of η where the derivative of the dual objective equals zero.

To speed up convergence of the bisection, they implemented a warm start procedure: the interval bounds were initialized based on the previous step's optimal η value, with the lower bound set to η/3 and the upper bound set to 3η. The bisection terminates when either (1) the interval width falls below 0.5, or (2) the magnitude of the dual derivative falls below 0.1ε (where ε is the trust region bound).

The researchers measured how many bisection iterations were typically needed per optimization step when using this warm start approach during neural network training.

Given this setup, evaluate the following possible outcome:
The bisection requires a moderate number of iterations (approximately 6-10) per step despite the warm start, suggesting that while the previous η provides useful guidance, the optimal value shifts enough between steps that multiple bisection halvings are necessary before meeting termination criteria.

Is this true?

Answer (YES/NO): NO